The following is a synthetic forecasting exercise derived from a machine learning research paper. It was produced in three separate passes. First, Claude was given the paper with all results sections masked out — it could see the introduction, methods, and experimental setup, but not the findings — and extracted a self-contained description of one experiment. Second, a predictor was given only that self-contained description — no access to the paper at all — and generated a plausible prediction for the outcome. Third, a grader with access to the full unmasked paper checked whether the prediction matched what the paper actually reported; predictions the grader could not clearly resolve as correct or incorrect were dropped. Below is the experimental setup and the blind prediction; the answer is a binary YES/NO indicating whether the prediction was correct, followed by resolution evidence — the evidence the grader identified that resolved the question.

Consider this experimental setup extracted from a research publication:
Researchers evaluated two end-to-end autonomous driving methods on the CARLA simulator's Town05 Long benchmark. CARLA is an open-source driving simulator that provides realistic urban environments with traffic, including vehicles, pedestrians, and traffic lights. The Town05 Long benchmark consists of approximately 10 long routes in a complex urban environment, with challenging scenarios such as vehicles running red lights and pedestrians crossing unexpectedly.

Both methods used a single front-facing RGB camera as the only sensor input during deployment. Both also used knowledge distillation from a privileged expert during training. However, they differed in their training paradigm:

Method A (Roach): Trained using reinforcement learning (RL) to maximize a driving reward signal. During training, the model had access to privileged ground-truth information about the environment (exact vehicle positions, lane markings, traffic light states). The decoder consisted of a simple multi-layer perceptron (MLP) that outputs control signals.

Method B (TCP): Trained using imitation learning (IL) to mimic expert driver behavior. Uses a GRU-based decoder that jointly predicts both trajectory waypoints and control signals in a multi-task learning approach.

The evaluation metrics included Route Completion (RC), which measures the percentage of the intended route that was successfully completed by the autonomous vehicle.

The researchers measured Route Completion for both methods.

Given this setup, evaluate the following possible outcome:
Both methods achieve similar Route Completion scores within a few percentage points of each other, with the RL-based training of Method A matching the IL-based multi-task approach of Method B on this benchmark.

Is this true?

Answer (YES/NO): NO